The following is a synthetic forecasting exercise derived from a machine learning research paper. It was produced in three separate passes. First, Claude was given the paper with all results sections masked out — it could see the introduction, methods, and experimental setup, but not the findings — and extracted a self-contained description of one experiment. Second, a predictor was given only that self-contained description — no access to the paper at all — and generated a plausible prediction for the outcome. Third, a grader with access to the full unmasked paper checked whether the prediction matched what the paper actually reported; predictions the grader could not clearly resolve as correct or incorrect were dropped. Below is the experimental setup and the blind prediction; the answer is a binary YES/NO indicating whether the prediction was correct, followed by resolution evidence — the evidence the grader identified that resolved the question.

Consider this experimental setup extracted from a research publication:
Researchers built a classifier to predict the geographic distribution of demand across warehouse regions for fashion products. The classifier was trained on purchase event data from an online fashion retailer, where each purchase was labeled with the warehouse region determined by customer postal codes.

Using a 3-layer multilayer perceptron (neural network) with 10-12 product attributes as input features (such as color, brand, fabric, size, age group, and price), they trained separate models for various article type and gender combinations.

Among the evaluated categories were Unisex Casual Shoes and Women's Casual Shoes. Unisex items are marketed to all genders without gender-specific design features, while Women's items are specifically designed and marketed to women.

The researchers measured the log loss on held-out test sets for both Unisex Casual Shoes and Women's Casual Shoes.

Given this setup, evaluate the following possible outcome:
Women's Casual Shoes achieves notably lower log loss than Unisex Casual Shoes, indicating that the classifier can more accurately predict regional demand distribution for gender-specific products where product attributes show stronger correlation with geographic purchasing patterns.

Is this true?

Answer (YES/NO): YES